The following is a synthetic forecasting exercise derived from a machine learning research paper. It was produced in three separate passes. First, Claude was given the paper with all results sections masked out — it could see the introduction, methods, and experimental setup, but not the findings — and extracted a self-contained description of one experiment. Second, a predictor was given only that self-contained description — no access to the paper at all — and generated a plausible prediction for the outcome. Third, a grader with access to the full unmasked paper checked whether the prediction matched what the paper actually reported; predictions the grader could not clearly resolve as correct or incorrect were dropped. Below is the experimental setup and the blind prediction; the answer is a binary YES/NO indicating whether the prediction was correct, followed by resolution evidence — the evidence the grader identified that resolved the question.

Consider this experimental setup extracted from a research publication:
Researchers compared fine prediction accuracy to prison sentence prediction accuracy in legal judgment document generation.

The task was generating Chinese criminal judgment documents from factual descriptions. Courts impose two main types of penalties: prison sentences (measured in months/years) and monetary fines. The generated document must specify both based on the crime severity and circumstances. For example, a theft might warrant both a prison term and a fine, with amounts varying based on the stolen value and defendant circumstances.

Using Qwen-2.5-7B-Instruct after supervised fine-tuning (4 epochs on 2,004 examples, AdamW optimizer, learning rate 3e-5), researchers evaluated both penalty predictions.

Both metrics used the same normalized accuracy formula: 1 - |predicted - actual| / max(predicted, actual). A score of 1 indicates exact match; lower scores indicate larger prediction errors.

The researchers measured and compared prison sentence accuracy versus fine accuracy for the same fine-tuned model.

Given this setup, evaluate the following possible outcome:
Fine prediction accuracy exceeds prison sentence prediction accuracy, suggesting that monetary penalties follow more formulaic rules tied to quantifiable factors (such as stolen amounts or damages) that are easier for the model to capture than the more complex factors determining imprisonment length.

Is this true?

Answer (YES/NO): NO